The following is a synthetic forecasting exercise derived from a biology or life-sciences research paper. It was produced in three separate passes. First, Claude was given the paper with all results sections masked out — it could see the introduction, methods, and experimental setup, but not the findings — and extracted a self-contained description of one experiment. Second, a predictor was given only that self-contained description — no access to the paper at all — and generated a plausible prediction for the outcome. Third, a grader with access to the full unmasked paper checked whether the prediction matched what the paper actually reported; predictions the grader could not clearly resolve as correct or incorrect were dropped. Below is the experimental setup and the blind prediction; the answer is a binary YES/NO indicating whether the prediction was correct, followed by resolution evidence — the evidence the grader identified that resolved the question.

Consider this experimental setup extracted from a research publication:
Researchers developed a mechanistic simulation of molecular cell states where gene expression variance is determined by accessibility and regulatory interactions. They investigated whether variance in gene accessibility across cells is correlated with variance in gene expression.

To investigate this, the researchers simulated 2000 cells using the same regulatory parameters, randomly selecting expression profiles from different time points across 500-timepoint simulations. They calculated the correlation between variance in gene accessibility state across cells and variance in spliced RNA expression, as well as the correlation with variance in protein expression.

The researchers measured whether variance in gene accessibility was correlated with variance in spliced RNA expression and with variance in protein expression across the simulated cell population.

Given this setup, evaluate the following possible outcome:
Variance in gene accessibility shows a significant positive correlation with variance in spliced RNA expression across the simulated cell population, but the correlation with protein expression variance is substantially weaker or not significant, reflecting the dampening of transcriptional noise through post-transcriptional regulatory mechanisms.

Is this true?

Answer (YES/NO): NO